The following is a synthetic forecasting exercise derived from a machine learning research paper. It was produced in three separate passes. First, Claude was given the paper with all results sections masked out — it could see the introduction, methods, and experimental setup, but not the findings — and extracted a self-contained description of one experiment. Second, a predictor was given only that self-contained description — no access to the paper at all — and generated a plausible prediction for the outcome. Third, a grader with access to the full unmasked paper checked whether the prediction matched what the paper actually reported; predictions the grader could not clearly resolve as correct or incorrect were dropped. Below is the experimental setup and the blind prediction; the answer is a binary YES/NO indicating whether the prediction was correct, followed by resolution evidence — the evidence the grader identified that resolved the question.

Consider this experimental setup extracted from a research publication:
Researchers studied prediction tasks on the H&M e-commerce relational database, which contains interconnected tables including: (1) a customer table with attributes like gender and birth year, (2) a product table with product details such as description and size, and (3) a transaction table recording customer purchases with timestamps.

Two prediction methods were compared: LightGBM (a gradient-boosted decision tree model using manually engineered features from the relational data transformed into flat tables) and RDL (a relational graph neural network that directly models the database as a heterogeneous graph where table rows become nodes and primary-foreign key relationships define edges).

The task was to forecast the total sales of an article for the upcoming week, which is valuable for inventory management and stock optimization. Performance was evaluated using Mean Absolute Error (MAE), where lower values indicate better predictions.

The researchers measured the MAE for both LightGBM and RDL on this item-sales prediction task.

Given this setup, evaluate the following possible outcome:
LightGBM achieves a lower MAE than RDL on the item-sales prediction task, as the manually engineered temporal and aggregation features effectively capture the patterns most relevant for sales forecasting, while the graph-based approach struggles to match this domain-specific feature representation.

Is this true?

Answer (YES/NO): YES